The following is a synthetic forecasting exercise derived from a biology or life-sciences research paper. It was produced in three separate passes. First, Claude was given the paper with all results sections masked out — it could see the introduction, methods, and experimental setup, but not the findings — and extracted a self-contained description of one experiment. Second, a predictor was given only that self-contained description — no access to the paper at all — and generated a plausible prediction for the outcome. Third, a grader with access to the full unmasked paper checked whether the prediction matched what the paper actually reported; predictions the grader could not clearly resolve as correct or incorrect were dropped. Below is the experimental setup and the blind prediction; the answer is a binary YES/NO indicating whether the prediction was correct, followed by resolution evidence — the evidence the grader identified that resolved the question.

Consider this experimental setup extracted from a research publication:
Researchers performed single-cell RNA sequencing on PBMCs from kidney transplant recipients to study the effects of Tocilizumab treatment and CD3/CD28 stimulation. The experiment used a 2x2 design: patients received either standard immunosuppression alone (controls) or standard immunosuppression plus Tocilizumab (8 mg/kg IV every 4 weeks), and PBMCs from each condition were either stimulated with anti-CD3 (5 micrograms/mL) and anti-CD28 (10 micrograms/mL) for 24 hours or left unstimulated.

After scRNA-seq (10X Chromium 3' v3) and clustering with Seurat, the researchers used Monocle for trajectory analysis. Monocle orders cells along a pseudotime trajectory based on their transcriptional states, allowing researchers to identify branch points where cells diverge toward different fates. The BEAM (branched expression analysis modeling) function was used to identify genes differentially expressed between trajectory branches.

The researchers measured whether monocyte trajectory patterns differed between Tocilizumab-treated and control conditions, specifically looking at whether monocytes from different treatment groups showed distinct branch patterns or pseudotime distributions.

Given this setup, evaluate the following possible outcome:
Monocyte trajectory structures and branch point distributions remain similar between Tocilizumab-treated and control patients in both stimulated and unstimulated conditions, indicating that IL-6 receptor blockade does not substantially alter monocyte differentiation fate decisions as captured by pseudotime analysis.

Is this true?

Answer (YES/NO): NO